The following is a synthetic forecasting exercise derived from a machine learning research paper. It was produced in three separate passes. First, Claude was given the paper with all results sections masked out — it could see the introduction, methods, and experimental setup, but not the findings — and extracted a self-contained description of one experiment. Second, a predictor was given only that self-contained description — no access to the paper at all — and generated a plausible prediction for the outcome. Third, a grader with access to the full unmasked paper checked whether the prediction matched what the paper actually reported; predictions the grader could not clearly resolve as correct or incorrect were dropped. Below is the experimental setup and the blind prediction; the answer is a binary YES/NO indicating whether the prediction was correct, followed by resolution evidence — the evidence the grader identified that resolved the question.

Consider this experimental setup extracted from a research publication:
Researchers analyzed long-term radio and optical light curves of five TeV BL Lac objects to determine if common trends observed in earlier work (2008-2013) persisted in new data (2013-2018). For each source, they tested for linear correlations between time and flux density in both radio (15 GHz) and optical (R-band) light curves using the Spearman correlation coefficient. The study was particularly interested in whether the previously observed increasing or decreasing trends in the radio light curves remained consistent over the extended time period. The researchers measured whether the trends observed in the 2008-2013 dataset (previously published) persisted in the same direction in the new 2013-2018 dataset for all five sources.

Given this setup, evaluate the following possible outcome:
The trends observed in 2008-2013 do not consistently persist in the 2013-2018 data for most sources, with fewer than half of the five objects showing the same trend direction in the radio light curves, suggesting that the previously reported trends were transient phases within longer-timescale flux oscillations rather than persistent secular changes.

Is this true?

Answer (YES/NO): NO